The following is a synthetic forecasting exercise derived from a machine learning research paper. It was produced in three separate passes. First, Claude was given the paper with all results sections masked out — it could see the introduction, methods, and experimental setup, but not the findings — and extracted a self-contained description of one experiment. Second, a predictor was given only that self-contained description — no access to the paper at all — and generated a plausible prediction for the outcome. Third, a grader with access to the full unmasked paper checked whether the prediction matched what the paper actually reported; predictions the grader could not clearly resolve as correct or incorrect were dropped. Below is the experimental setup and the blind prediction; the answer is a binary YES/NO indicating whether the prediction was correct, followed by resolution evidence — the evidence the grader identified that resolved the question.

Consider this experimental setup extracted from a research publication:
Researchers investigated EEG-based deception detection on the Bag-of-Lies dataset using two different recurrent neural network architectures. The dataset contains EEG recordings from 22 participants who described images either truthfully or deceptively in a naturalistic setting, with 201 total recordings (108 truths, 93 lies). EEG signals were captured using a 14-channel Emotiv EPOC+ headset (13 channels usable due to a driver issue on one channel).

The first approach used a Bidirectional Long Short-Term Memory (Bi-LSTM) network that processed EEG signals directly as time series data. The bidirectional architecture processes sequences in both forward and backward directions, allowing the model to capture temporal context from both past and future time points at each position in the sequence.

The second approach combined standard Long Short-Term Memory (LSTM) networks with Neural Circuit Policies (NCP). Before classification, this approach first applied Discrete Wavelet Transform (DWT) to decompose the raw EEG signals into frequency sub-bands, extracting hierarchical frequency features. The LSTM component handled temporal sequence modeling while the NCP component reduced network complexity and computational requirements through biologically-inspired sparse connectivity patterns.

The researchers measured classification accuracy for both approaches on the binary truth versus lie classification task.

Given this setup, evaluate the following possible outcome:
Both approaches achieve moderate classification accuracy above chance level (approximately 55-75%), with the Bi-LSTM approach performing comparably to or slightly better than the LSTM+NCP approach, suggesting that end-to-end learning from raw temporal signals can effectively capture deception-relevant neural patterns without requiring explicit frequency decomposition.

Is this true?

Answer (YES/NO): NO